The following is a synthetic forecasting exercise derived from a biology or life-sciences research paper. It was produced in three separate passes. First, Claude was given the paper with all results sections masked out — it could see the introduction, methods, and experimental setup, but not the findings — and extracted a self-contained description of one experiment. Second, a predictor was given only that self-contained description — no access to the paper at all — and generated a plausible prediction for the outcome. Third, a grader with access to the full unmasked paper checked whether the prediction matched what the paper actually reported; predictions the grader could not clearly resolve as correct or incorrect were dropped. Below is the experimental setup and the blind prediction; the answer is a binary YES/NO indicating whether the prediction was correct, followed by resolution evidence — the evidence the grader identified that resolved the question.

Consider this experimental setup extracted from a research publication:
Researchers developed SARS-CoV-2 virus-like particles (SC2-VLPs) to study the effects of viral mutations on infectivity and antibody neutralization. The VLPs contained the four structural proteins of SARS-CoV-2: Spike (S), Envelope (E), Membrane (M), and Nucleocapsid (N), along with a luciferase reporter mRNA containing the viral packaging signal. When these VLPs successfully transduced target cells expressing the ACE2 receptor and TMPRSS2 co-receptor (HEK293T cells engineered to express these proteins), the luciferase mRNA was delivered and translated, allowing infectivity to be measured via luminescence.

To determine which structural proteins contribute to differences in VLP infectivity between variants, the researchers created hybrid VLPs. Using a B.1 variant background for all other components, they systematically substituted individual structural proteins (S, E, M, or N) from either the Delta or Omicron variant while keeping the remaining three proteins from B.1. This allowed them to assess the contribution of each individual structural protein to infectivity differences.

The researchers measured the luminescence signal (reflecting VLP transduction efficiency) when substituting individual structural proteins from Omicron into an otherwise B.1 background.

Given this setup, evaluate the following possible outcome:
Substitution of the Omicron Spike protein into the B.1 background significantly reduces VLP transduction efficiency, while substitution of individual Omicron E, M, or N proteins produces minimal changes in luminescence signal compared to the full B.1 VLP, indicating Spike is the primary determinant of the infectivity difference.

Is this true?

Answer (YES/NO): NO